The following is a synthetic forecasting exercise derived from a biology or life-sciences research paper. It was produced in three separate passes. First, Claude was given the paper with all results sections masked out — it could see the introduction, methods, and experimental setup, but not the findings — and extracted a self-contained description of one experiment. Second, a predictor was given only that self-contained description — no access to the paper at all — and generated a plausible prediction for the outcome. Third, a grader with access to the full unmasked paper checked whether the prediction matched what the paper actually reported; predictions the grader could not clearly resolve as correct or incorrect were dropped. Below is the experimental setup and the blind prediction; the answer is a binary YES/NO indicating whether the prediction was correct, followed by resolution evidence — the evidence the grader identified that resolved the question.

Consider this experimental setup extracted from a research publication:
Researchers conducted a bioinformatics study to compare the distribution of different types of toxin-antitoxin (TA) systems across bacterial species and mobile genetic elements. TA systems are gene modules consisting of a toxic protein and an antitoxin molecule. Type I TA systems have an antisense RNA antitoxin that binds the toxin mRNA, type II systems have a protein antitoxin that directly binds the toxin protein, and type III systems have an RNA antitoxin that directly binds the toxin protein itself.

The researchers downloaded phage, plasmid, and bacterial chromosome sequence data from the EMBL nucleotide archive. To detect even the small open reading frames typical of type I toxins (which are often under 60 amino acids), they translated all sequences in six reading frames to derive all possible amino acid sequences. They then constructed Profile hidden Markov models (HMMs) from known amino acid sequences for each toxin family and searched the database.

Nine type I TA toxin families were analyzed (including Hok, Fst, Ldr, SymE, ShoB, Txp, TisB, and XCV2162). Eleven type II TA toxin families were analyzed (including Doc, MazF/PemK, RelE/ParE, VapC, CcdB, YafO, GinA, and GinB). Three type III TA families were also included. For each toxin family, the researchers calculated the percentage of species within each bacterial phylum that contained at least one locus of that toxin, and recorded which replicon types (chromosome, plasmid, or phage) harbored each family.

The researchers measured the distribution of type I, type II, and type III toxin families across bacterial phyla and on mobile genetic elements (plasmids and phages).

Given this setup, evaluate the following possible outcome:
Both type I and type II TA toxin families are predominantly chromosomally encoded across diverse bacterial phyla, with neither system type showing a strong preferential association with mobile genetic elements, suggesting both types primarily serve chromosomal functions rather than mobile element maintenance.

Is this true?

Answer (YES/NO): NO